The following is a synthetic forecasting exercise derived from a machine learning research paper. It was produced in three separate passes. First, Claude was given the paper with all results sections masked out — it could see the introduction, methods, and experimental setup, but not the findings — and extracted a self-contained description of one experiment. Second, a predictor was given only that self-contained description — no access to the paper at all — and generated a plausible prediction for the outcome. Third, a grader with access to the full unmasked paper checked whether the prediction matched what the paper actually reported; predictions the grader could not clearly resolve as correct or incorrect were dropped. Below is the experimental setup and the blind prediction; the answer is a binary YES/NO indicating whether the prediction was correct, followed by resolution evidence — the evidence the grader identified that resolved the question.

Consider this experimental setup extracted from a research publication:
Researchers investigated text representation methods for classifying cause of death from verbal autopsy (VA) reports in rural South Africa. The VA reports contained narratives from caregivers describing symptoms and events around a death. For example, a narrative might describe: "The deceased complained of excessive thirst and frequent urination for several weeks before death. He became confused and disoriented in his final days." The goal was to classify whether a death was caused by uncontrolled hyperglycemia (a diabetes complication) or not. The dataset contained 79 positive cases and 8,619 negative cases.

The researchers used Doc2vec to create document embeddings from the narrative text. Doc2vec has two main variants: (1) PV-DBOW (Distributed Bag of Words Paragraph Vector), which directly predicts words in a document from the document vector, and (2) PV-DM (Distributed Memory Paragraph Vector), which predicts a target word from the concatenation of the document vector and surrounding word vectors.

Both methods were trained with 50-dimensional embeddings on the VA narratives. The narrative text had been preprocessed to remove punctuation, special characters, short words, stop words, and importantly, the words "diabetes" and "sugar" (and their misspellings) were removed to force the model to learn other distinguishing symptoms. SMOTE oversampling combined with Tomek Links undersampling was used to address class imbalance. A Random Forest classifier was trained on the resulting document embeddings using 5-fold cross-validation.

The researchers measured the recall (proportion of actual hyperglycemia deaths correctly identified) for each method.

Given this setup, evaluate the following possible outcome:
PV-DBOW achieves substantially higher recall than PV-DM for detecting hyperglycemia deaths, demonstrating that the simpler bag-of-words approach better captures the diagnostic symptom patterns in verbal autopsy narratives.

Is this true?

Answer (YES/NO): YES